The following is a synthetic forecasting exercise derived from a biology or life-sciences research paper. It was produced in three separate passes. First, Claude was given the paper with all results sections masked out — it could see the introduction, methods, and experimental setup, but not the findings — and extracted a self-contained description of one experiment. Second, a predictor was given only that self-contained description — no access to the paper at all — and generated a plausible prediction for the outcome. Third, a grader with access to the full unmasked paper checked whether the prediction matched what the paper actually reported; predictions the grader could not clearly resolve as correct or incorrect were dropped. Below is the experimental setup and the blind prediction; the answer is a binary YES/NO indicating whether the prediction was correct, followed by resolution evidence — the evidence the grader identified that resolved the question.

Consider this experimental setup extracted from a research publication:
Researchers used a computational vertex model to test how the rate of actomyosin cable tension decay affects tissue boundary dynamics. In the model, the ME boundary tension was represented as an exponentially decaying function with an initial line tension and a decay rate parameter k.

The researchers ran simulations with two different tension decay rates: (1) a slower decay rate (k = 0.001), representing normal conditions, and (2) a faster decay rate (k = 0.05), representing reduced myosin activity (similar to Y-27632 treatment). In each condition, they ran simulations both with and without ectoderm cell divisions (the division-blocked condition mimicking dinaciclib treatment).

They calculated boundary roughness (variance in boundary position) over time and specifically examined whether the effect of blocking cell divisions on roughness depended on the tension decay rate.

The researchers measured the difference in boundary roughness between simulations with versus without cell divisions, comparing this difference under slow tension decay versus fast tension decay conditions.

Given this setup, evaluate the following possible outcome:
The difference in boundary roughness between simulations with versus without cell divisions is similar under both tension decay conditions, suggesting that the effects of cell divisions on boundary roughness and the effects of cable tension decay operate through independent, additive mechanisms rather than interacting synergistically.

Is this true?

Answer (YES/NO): NO